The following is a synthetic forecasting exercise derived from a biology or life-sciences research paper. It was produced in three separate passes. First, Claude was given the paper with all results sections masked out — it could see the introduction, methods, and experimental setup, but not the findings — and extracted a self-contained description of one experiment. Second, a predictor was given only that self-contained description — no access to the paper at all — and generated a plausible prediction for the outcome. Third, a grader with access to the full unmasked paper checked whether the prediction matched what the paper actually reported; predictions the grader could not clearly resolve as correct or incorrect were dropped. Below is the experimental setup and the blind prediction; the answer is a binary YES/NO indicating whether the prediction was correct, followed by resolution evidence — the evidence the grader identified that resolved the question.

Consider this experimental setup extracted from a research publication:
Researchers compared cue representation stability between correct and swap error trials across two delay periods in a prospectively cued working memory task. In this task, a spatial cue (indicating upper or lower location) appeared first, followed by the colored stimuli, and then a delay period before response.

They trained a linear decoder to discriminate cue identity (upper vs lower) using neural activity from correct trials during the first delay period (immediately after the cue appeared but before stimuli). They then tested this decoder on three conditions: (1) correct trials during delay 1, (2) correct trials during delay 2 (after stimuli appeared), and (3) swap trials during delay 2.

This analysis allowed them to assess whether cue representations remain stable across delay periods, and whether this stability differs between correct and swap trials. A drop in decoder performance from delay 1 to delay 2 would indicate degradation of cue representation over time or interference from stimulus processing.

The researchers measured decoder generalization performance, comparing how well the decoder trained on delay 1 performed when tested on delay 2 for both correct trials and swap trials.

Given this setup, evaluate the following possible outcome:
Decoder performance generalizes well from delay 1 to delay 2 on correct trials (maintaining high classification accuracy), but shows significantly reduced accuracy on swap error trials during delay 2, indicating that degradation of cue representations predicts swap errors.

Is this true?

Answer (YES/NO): NO